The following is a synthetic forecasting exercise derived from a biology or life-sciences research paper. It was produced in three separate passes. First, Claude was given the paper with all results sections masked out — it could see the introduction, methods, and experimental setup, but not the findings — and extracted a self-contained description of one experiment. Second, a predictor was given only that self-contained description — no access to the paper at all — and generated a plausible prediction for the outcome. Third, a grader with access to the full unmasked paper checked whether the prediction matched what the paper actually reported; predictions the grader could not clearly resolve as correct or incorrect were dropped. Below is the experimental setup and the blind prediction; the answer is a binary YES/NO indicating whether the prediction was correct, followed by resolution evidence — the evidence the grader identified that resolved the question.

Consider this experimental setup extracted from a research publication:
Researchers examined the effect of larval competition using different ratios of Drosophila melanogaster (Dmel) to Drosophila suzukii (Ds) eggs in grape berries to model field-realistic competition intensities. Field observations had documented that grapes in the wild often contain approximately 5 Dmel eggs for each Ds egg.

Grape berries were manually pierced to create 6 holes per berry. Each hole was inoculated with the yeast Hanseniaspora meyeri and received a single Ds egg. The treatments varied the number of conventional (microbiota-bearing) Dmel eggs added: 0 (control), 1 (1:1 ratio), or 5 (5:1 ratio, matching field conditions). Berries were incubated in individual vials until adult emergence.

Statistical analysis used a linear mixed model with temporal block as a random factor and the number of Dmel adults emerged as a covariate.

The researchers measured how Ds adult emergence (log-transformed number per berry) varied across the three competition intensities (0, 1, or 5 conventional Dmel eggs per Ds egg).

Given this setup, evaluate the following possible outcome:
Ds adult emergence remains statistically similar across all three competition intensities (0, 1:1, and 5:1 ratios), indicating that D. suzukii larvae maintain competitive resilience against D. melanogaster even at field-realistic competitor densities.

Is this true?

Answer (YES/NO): NO